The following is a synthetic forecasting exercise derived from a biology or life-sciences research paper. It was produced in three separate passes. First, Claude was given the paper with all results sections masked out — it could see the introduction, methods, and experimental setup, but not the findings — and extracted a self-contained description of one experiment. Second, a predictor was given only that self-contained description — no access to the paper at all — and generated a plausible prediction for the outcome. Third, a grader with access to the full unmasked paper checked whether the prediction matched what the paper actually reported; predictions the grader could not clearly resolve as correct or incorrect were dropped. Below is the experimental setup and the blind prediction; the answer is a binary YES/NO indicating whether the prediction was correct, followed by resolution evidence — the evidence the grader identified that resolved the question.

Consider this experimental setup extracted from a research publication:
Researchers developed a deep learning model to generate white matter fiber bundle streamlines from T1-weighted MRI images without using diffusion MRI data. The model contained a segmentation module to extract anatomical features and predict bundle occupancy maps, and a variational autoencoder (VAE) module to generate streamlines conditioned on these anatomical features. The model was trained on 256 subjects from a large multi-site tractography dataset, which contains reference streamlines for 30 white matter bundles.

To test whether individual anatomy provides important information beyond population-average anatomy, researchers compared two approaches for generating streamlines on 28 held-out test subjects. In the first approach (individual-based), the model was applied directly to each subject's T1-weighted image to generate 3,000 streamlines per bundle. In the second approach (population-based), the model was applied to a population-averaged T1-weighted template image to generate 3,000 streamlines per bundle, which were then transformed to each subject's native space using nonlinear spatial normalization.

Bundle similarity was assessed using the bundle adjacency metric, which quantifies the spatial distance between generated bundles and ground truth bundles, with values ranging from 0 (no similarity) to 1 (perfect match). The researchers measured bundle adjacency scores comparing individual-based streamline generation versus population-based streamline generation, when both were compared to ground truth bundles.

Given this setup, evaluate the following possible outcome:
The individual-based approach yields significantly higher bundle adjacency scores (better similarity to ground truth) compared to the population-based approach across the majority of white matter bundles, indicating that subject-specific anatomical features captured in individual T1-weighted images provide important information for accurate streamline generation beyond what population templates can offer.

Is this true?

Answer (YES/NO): YES